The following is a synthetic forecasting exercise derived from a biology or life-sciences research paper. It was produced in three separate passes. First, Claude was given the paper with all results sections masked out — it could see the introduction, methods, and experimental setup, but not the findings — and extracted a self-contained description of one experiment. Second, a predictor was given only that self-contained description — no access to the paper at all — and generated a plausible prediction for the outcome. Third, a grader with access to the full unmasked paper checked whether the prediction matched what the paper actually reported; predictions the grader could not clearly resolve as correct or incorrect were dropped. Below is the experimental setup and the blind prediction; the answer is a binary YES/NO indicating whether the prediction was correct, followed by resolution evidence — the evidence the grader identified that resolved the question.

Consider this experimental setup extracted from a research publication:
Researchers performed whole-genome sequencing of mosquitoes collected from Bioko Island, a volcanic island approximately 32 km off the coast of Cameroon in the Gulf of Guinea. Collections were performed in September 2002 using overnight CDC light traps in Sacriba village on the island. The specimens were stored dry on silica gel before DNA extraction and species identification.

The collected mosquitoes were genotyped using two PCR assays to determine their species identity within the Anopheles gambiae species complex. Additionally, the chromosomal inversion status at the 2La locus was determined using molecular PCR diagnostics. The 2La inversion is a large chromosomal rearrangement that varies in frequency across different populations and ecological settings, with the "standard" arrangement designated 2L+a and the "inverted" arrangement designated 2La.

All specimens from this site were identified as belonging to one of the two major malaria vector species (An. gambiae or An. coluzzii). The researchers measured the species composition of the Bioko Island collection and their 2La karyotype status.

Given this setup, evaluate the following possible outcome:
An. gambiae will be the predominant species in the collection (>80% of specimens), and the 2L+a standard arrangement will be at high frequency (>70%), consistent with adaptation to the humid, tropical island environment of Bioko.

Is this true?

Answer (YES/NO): YES